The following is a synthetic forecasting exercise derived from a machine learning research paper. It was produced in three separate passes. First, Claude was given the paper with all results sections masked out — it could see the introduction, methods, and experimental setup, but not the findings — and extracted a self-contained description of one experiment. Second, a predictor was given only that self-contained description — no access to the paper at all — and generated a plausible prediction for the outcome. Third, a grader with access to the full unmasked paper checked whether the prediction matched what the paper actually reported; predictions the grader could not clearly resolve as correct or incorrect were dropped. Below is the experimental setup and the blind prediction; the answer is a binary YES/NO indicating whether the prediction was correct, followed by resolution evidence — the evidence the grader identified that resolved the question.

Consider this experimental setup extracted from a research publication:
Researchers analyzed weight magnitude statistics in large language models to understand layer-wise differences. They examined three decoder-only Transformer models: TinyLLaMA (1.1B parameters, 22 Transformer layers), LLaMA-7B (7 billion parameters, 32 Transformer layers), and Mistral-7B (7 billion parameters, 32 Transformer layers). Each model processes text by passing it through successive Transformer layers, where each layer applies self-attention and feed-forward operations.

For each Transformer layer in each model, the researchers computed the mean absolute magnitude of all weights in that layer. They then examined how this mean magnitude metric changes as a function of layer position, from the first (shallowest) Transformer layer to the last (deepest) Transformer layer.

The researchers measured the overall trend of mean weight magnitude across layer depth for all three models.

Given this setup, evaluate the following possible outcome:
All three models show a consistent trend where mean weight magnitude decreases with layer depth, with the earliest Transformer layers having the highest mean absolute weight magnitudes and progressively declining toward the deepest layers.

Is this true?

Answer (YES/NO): YES